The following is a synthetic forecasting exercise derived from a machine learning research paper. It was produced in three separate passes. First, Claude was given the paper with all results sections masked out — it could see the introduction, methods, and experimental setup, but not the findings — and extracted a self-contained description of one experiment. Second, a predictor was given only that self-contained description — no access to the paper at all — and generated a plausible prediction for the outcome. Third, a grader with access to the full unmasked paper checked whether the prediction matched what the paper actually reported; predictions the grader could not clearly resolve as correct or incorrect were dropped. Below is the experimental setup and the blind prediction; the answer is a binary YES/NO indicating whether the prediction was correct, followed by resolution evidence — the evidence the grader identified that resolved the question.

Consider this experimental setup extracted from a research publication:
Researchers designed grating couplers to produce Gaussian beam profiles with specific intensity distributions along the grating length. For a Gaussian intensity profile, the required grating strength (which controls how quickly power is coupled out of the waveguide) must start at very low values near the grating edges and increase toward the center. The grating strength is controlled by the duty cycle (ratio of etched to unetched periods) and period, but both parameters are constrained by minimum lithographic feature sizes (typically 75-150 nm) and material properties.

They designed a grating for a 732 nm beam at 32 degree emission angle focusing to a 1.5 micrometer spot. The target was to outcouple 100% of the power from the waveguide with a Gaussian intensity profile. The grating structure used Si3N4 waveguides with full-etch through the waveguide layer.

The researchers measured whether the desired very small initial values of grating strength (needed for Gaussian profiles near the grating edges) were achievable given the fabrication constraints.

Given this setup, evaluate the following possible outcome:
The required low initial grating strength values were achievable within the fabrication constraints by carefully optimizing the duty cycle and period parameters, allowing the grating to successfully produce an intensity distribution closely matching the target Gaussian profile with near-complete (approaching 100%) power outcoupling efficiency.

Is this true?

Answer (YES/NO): NO